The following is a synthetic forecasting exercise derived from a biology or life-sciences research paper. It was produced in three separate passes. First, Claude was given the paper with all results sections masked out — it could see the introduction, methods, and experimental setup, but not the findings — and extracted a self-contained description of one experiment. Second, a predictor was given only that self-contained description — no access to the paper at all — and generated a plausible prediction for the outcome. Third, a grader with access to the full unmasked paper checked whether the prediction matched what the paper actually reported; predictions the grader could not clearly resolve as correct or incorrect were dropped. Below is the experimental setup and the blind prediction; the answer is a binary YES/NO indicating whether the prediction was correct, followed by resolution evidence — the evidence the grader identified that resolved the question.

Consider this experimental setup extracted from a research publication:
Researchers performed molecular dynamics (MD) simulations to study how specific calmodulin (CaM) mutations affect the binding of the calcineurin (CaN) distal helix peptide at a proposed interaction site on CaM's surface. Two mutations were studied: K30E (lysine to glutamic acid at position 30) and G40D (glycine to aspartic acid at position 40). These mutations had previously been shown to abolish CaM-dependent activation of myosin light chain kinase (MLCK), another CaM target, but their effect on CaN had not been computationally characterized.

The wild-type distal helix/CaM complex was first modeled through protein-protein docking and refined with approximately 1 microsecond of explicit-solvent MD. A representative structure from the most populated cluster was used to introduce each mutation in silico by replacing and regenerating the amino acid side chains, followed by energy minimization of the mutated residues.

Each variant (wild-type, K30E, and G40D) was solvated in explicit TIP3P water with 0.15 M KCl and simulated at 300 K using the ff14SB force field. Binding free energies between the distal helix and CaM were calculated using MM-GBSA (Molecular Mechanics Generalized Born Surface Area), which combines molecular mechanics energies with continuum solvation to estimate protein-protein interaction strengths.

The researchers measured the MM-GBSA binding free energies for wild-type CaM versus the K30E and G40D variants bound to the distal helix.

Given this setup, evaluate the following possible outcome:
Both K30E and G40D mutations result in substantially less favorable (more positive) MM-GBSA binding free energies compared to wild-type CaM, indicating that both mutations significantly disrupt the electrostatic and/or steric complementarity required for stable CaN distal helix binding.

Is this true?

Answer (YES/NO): YES